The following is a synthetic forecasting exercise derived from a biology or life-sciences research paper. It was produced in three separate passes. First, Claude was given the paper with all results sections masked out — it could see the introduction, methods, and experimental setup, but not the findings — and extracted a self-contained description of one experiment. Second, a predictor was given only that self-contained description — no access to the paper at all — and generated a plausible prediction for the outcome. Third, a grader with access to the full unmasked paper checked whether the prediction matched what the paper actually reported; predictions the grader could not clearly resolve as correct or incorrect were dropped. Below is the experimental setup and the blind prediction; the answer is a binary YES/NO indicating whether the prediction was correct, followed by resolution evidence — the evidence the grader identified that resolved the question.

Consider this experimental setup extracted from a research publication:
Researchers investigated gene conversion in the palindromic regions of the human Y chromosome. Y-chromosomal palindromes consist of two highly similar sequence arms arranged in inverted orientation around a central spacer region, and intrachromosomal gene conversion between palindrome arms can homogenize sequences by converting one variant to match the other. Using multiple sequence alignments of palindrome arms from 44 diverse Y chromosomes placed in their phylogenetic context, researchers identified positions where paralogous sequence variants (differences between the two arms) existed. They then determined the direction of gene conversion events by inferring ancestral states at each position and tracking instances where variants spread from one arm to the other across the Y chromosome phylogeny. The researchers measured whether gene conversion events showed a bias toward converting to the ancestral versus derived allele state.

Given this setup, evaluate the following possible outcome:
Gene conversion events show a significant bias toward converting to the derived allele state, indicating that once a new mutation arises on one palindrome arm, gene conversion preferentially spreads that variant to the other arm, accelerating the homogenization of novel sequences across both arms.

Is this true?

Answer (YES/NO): NO